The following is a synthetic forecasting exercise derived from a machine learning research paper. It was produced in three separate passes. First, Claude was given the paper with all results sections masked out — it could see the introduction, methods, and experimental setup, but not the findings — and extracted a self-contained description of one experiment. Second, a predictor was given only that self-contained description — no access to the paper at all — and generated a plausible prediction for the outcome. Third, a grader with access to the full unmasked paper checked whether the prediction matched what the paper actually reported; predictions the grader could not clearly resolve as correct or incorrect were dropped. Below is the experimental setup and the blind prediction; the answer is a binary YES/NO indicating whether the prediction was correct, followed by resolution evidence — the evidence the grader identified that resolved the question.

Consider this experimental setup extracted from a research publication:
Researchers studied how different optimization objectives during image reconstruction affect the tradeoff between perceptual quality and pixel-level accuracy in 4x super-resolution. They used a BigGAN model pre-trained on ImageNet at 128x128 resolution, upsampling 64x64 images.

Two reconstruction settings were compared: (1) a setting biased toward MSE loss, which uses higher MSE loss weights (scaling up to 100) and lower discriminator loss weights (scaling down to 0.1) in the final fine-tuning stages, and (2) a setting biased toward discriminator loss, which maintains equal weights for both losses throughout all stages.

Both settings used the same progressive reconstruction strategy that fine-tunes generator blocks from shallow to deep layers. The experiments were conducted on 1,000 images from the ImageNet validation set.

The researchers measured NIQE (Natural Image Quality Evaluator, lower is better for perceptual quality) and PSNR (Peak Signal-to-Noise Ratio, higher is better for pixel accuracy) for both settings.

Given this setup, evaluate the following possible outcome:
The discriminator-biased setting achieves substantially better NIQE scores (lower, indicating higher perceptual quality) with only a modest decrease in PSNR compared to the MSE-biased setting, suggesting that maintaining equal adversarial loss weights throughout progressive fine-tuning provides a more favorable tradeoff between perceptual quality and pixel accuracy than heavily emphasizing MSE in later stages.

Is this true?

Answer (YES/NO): NO